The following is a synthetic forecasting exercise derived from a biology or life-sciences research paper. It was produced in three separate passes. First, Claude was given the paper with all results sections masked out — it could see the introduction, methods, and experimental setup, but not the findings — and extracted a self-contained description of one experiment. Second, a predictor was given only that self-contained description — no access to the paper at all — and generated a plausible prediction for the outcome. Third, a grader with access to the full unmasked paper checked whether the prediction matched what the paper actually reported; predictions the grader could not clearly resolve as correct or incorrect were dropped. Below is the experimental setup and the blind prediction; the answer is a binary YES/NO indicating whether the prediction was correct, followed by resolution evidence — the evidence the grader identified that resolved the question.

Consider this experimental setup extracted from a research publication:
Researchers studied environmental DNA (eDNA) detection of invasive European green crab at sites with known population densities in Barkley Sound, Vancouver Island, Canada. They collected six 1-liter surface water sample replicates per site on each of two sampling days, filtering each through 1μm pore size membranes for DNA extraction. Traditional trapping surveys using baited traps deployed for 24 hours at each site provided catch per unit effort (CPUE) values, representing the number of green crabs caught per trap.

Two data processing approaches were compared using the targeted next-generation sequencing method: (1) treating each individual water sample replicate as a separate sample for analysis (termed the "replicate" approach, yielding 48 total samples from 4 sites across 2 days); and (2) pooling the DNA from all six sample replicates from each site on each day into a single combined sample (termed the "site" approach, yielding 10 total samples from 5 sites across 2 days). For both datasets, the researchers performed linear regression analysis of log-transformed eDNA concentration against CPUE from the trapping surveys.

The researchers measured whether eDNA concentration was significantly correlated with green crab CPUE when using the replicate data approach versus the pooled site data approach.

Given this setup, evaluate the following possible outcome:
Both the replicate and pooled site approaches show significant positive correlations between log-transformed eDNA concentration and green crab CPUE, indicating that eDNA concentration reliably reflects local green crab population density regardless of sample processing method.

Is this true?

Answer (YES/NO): NO